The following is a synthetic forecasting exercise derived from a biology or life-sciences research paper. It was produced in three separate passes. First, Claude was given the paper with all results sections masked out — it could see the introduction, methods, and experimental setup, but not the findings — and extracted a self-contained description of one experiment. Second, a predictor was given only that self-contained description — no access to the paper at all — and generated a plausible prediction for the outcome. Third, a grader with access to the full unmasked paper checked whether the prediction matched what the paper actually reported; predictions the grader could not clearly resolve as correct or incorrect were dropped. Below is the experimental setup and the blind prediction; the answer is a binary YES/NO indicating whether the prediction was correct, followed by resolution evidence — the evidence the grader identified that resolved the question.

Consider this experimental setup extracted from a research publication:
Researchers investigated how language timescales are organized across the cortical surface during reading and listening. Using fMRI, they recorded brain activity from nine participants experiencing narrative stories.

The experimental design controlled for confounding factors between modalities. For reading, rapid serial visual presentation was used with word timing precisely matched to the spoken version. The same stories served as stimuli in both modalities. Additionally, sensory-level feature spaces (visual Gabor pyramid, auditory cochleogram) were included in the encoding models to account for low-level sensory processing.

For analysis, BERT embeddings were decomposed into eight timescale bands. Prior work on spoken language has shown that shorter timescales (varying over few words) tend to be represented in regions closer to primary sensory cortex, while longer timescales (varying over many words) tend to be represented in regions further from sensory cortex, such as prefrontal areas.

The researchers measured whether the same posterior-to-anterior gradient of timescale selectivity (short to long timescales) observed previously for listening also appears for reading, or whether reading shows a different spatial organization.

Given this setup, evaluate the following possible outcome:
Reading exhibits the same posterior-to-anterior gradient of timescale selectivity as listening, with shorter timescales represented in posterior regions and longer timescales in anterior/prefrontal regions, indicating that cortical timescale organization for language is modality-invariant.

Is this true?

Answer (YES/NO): YES